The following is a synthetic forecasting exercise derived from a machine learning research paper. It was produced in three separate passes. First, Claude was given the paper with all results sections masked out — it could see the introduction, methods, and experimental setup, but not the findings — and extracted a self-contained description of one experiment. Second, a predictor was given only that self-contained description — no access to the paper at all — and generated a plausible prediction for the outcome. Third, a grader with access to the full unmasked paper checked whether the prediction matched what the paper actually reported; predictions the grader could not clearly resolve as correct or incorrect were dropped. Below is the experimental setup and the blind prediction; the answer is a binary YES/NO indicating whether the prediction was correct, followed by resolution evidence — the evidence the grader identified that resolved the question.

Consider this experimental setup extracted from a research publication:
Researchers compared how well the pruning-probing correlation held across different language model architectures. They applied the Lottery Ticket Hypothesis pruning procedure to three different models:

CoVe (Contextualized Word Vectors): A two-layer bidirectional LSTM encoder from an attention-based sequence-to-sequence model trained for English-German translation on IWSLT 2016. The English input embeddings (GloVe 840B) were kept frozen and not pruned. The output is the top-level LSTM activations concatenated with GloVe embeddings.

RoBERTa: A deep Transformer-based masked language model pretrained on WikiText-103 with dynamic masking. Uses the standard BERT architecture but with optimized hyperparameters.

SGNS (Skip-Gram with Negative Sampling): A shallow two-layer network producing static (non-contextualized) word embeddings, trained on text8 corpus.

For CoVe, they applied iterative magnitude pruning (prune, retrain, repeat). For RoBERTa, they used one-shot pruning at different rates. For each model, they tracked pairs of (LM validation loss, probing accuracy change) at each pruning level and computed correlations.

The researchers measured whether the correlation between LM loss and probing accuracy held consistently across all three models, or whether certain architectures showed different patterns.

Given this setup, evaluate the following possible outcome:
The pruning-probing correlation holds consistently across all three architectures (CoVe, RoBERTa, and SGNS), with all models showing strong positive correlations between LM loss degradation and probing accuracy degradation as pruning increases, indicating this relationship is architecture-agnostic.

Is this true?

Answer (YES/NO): NO